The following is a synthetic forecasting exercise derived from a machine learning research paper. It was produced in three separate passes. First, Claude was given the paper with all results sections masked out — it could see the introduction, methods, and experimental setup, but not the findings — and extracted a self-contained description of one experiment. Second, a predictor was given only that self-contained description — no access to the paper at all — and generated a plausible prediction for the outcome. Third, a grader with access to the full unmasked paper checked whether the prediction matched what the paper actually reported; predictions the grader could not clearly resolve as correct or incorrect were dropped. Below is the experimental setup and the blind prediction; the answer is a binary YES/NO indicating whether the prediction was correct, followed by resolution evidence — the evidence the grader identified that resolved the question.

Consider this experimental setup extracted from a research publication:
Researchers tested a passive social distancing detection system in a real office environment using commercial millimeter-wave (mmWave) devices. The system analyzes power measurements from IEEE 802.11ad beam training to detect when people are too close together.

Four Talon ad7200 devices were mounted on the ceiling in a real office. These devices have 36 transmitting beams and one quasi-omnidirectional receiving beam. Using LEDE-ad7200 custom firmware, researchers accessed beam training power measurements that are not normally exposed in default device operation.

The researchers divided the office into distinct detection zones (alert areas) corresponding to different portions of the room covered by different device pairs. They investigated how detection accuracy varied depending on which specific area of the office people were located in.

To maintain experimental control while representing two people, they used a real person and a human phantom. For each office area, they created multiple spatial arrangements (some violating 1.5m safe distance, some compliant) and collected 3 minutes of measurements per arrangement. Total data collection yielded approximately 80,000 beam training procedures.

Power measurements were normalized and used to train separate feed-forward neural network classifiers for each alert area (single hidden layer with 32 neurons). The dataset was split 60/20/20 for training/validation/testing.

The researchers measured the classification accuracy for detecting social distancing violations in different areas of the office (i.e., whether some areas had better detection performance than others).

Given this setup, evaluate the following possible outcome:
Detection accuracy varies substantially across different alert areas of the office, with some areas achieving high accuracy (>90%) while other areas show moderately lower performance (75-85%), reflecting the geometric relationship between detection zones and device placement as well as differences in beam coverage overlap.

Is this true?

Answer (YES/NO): NO